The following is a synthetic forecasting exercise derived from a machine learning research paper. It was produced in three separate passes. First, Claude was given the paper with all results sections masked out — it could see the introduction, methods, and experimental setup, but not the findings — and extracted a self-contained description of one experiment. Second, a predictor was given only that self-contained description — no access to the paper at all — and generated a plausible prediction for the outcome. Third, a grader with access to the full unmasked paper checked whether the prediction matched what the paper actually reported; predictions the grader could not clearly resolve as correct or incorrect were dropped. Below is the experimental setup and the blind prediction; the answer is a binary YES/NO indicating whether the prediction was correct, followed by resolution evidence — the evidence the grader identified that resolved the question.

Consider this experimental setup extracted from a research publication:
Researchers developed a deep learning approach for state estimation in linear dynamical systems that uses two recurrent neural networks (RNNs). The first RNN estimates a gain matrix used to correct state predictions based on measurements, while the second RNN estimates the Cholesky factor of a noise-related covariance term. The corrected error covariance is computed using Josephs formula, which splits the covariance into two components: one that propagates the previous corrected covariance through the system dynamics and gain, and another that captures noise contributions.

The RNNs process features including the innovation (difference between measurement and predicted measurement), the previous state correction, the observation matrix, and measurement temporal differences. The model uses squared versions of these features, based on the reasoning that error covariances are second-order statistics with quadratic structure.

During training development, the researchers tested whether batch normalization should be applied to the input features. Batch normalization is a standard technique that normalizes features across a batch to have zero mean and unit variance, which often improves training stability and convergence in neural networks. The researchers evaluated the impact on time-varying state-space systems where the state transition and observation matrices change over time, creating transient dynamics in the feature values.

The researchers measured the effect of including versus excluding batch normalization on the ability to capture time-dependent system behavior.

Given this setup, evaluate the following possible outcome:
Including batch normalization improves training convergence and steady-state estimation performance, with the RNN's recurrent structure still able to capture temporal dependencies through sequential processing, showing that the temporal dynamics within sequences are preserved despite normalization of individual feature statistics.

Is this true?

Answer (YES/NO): NO